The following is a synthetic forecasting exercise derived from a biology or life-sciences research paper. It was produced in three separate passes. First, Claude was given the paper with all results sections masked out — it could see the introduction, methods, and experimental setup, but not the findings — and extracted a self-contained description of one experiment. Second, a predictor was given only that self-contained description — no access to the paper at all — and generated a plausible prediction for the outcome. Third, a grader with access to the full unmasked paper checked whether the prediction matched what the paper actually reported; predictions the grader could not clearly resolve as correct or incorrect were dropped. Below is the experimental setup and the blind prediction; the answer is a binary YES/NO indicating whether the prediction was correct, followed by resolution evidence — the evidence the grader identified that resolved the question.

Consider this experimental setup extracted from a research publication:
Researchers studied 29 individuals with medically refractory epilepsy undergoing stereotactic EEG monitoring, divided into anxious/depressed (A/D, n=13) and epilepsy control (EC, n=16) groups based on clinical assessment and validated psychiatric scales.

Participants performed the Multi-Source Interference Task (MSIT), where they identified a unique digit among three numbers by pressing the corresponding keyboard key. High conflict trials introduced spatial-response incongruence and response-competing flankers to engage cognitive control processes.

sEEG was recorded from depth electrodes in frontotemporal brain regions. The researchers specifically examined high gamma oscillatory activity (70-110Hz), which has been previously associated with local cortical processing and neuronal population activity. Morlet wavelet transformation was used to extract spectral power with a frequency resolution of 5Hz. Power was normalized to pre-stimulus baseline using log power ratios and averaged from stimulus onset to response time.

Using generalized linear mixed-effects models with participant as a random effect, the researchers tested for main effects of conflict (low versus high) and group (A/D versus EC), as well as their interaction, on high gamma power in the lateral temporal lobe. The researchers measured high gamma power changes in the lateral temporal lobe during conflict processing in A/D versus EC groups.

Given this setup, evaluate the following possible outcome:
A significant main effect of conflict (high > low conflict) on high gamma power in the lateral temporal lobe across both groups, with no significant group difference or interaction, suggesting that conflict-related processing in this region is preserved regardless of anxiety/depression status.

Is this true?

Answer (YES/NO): NO